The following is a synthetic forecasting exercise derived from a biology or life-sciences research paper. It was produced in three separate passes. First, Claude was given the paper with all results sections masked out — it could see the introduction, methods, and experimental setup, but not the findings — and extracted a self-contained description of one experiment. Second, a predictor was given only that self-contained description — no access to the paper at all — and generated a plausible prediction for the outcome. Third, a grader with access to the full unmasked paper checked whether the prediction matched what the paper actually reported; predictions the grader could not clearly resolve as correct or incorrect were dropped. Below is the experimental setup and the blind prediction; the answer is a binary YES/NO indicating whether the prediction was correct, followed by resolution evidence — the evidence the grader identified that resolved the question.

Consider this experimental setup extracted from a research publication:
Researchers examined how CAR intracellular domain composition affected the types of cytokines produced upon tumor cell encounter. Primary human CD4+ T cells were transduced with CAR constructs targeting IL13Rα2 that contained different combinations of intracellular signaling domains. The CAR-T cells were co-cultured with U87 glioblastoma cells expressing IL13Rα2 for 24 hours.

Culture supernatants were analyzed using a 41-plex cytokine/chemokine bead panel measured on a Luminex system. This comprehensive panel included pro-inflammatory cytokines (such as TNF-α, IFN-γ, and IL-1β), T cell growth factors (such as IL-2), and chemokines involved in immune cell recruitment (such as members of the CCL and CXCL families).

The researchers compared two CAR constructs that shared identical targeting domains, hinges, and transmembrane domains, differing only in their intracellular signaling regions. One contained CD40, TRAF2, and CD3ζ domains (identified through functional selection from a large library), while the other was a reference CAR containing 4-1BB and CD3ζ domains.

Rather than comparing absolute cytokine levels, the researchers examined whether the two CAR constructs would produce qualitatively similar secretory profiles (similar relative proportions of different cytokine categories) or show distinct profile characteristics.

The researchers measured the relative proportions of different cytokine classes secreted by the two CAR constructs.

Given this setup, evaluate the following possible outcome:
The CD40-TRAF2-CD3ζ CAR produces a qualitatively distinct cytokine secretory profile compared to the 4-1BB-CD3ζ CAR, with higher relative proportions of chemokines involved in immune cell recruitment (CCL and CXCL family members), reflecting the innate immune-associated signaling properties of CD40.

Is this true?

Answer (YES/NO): NO